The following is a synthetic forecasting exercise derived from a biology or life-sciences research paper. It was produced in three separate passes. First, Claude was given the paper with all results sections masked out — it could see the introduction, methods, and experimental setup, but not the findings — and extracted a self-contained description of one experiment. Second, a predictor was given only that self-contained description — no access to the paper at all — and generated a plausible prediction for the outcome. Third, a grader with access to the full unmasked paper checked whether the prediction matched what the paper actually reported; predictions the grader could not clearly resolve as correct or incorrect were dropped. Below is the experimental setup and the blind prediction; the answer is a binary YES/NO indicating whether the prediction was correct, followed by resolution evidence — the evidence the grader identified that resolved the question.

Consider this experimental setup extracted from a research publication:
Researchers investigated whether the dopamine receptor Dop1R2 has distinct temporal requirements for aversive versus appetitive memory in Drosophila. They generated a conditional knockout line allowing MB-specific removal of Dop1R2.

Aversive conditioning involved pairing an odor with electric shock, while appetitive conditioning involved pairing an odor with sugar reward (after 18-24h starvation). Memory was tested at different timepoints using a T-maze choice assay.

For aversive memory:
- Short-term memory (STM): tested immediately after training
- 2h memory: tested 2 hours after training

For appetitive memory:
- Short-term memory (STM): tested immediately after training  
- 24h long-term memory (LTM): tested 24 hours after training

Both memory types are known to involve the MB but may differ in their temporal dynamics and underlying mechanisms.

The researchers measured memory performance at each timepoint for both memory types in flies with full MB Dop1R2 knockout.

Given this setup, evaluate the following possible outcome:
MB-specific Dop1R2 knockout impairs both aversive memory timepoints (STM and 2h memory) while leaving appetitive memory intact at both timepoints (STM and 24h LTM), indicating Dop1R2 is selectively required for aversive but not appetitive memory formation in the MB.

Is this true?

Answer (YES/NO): NO